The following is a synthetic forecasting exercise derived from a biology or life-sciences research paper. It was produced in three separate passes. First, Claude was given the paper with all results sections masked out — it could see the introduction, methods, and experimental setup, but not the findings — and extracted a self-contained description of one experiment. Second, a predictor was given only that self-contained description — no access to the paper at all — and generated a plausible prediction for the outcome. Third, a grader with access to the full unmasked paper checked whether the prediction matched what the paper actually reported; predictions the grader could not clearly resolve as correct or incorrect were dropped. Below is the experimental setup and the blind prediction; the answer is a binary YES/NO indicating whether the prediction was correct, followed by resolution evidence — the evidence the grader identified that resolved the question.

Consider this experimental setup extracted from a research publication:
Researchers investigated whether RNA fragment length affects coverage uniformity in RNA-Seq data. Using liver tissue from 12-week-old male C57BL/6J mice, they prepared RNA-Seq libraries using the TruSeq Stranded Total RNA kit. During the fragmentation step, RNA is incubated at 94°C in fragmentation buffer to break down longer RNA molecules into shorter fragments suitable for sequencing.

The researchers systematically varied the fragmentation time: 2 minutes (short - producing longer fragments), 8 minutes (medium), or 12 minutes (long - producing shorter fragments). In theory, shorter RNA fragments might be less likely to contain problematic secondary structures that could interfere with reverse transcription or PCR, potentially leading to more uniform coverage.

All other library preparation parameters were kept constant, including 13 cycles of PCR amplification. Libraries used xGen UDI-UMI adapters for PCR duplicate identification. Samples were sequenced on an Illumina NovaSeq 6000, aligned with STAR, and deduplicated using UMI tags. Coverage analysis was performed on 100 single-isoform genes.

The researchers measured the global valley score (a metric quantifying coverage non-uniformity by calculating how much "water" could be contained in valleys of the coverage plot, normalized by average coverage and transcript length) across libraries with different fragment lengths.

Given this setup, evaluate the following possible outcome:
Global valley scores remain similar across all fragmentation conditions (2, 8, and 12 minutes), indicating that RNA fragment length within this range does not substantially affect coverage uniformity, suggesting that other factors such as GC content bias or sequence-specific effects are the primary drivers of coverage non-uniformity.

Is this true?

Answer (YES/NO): NO